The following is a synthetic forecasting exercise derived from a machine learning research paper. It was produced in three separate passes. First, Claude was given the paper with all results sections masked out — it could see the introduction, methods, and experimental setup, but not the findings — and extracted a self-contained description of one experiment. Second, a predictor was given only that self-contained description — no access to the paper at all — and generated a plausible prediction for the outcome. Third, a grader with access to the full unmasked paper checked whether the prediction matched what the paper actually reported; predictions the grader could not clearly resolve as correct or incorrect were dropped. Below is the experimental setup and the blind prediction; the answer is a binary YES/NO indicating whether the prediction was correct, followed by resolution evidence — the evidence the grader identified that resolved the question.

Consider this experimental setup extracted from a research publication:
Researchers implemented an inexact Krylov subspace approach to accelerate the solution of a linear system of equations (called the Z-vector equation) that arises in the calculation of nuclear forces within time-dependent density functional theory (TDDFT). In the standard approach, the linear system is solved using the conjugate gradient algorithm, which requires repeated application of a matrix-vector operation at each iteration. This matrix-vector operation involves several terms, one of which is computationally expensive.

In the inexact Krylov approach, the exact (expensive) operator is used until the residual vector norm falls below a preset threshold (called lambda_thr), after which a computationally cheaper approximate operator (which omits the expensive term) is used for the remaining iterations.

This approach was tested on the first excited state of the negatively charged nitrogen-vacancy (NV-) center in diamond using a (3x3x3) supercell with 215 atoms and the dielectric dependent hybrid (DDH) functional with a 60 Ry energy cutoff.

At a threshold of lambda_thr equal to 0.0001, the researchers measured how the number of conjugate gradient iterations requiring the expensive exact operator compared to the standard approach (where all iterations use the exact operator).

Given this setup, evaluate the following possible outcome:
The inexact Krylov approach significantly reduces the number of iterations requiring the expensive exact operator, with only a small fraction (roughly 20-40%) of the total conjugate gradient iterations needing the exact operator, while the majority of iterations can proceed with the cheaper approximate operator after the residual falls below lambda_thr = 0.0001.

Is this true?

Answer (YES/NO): YES